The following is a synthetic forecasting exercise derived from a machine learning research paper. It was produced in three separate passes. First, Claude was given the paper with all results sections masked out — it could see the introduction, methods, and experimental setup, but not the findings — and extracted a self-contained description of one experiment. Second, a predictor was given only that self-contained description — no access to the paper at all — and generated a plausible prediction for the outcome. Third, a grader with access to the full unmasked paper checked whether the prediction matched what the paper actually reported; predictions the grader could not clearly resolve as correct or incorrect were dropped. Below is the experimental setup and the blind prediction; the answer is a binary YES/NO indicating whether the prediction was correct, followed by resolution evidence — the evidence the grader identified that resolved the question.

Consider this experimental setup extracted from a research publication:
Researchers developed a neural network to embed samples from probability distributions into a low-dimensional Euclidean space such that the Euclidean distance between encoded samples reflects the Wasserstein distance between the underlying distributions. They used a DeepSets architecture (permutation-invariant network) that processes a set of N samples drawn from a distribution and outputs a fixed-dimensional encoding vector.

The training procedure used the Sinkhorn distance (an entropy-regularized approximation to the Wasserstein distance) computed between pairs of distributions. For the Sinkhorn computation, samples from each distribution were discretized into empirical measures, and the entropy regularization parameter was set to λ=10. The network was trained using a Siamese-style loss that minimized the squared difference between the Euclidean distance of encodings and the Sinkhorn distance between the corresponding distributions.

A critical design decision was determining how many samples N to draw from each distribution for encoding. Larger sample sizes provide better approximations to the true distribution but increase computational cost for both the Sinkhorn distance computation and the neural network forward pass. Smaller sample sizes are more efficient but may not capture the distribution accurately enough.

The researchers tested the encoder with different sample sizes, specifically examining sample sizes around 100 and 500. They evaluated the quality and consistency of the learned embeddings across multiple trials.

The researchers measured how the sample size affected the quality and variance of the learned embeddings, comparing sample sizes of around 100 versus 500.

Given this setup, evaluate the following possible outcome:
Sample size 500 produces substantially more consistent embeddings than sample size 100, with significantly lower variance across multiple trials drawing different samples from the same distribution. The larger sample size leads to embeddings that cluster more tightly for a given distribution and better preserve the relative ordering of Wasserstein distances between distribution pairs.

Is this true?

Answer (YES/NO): YES